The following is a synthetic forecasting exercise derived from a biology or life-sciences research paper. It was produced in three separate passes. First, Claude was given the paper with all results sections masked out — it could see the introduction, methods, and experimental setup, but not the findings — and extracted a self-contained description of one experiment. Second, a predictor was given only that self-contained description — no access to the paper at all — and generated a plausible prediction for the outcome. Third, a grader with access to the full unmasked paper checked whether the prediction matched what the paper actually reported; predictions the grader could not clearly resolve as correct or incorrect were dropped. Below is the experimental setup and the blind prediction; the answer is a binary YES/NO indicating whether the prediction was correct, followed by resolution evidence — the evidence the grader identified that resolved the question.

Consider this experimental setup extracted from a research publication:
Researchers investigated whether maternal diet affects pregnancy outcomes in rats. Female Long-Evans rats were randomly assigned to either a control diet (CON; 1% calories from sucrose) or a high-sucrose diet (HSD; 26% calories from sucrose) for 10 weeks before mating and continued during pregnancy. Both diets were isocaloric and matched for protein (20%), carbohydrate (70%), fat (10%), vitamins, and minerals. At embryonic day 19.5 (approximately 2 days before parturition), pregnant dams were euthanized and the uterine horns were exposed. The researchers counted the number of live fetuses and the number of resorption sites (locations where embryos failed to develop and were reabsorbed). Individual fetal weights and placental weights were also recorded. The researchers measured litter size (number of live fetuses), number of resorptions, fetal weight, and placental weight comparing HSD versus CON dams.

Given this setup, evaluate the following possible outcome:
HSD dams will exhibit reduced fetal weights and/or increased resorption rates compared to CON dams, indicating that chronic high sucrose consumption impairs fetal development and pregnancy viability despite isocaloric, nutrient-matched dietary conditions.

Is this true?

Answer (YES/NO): NO